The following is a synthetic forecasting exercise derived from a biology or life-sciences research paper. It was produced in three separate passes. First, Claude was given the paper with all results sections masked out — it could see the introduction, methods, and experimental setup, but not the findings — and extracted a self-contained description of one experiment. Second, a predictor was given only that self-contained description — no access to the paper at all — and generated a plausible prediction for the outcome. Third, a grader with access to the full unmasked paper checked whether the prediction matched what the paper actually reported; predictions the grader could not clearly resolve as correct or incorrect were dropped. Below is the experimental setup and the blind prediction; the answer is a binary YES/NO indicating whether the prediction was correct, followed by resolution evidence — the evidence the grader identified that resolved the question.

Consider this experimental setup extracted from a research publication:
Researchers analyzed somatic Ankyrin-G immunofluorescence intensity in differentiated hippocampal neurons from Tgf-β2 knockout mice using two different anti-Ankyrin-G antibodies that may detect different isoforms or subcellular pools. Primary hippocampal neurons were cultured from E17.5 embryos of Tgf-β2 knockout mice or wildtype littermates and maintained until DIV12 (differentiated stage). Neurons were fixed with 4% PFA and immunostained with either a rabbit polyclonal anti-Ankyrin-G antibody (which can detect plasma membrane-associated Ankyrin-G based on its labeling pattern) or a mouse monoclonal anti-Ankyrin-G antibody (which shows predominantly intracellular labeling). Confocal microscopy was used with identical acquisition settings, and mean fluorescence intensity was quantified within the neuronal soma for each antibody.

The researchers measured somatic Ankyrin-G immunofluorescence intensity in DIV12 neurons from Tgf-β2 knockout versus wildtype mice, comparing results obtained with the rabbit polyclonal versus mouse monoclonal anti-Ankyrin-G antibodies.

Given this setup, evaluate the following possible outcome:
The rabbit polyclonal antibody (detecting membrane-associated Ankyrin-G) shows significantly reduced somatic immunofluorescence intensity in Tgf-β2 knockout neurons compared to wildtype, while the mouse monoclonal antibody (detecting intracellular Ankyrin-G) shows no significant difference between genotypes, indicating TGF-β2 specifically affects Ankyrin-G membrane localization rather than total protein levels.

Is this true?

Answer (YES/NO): YES